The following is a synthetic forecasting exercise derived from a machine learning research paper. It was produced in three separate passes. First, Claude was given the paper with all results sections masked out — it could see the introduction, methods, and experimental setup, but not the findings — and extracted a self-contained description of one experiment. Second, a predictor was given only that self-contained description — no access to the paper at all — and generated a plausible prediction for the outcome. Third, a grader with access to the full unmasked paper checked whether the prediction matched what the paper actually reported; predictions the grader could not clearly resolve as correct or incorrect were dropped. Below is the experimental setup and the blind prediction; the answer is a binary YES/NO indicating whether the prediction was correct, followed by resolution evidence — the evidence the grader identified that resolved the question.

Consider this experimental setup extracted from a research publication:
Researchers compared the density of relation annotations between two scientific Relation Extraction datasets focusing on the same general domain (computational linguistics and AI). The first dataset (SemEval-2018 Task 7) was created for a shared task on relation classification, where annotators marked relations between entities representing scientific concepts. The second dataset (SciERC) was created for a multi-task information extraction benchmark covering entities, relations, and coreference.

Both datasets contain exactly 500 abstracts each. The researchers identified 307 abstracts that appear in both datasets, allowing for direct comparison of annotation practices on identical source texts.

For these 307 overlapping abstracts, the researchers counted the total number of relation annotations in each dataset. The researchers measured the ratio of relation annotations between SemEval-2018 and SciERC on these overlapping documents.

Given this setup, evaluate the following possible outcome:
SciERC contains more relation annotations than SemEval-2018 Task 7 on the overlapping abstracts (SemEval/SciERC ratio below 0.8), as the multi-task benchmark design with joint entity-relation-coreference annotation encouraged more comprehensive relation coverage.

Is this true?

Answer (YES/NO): YES